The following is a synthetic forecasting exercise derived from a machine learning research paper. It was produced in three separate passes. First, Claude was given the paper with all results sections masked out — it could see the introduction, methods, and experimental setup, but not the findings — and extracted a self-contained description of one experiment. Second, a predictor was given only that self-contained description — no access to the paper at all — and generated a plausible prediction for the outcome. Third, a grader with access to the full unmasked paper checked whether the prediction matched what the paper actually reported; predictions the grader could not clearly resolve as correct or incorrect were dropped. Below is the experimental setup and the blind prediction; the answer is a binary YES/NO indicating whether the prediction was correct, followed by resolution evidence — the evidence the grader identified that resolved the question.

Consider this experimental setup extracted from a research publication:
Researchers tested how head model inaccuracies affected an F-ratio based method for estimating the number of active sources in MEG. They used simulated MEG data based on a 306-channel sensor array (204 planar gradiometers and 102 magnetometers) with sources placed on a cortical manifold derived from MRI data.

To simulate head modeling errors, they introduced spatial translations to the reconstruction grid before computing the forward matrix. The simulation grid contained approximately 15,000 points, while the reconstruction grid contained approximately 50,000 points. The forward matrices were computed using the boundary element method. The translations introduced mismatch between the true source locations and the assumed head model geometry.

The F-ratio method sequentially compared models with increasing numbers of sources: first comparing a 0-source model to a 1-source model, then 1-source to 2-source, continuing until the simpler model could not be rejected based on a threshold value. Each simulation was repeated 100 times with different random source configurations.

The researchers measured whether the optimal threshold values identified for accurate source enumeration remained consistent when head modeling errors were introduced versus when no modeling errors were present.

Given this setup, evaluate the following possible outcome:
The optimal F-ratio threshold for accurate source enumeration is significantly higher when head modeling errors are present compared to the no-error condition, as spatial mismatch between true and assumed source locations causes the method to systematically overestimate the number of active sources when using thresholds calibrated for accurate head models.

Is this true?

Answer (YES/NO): NO